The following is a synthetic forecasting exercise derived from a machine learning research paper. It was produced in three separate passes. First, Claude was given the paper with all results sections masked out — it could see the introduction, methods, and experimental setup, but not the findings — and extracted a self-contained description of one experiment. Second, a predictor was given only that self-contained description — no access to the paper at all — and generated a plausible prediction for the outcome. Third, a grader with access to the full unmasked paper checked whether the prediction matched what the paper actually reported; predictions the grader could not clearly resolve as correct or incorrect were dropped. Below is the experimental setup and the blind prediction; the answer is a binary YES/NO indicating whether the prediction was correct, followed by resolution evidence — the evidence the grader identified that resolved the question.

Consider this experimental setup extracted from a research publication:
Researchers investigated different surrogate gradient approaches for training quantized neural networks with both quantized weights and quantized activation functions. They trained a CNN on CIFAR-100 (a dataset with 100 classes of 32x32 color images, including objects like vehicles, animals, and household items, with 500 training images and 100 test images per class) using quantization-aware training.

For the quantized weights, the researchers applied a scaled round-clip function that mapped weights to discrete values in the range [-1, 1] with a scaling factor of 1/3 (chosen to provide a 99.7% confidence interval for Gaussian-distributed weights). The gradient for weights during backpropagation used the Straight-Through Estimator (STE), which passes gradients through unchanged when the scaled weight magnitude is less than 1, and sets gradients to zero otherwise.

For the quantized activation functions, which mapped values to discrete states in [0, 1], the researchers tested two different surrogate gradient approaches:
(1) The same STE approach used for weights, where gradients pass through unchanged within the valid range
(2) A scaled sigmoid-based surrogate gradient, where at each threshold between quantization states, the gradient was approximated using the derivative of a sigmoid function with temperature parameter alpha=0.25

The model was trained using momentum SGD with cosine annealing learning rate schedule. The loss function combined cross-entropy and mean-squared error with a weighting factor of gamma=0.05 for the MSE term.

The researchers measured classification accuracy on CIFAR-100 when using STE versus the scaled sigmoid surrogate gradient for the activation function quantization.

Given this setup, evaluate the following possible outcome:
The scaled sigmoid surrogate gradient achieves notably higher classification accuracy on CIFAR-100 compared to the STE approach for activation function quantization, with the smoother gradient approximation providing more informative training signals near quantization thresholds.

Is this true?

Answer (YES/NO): YES